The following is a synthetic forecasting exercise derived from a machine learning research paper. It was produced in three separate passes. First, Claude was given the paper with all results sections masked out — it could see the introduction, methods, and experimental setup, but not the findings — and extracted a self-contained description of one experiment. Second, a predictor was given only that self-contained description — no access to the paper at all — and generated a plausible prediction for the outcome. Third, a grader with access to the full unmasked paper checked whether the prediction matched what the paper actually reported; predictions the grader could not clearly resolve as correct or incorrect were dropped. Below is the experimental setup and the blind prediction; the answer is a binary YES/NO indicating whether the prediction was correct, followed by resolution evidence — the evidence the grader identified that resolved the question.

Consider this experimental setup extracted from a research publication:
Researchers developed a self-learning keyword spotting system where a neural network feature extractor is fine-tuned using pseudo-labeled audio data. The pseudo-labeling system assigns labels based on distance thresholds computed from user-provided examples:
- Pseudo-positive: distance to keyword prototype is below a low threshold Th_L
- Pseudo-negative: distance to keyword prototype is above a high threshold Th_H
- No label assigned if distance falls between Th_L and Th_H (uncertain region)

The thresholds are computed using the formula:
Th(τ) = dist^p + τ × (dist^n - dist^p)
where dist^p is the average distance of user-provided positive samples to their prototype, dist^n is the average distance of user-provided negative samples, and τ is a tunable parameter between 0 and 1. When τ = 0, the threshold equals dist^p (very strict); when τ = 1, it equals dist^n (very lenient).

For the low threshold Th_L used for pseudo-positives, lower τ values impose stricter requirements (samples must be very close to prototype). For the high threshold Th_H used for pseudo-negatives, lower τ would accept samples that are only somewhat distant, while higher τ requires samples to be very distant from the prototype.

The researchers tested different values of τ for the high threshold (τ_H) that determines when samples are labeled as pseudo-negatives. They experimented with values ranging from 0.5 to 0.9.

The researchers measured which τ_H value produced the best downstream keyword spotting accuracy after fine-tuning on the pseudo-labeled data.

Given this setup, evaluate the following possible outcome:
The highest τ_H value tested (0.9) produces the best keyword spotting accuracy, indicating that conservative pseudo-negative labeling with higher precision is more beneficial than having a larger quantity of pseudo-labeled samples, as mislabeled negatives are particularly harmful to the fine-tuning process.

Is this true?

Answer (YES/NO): NO